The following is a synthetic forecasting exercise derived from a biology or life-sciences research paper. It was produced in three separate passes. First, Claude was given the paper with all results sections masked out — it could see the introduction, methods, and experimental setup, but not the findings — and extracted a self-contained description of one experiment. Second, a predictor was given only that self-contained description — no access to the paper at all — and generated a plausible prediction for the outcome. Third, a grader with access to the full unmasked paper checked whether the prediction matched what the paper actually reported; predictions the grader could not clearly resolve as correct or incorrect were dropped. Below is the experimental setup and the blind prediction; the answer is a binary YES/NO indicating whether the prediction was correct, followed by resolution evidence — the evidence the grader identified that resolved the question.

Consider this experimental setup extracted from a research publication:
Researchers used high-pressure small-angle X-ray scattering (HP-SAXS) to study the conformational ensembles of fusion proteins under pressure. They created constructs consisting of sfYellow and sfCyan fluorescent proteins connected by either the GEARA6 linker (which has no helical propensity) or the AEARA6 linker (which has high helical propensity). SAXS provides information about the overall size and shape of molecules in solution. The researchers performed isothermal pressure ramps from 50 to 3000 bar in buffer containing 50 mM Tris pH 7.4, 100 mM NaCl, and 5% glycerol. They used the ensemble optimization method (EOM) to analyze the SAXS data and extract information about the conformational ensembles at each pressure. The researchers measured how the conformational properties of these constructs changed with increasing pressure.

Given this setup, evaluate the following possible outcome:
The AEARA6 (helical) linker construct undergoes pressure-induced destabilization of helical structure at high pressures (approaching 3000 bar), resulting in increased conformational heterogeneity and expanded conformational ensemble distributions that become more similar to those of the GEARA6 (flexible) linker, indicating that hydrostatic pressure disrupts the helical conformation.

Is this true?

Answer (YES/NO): NO